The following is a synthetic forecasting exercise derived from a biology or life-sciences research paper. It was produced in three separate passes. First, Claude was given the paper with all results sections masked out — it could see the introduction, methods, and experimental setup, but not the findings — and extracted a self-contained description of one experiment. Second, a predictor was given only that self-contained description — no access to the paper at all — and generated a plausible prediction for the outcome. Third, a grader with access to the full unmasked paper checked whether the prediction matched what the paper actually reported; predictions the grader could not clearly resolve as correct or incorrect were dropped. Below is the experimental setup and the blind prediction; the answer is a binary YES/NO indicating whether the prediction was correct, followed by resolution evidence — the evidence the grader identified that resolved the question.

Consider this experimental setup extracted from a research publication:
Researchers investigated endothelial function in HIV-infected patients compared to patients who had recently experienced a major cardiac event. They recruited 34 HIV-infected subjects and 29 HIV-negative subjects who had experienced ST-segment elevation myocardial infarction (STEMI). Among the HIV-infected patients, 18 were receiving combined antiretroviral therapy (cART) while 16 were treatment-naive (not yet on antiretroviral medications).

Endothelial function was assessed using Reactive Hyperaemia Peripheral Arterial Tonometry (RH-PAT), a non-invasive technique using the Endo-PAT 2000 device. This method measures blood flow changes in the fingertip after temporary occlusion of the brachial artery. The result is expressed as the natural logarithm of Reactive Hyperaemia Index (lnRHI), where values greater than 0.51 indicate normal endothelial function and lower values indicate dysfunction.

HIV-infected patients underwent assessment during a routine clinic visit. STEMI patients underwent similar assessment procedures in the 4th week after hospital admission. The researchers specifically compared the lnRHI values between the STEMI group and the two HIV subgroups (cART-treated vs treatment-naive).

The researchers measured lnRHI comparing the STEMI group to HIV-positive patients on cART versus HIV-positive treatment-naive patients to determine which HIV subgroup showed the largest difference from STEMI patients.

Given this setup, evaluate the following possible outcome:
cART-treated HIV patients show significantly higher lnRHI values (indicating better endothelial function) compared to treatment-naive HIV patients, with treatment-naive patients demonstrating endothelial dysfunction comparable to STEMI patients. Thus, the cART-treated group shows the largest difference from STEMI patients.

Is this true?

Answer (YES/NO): NO